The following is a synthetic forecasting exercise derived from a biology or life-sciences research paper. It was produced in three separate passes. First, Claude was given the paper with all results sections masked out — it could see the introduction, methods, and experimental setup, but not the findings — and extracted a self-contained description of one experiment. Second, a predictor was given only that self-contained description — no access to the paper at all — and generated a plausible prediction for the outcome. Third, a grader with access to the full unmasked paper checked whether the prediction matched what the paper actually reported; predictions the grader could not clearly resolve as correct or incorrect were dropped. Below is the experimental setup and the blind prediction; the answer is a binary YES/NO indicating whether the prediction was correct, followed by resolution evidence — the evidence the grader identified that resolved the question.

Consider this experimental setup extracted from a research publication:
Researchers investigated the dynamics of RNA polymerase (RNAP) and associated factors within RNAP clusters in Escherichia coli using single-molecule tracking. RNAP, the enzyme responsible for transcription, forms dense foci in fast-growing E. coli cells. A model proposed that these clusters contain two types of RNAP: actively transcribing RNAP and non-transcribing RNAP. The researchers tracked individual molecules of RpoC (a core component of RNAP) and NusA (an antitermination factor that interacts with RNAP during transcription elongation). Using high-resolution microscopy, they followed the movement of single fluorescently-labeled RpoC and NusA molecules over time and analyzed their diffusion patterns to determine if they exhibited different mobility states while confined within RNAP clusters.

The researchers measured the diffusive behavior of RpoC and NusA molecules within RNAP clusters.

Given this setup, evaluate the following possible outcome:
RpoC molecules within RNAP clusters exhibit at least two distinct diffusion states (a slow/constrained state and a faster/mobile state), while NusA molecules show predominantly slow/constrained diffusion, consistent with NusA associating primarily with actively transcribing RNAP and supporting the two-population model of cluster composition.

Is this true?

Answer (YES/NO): NO